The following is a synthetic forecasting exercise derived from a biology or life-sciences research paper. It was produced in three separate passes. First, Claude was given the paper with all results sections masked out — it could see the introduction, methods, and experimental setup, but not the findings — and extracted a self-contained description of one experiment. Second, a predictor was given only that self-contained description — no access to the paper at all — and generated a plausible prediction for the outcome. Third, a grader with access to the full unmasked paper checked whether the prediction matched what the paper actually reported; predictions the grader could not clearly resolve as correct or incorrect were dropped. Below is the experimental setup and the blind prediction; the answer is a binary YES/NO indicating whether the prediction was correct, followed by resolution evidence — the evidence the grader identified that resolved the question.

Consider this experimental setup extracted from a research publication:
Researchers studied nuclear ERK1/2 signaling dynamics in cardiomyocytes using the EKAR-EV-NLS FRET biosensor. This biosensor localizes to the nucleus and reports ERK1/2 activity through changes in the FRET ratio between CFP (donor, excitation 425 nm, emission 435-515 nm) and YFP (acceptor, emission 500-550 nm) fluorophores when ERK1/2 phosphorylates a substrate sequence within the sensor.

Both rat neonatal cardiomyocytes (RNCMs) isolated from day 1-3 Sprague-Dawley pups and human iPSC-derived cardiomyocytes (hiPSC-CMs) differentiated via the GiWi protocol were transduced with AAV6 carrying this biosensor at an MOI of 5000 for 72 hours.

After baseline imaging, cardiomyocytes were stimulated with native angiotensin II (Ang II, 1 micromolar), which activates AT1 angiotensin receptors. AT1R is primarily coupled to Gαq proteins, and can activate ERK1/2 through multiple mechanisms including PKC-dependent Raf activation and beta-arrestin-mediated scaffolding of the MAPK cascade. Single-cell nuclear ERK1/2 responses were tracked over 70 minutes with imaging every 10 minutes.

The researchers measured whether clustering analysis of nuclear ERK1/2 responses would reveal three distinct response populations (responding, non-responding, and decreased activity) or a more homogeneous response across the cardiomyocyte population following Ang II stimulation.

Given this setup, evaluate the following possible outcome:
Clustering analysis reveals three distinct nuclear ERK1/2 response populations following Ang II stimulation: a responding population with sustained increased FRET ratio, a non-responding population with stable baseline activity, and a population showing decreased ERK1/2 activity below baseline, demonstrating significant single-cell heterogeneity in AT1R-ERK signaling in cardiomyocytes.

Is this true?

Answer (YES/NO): NO